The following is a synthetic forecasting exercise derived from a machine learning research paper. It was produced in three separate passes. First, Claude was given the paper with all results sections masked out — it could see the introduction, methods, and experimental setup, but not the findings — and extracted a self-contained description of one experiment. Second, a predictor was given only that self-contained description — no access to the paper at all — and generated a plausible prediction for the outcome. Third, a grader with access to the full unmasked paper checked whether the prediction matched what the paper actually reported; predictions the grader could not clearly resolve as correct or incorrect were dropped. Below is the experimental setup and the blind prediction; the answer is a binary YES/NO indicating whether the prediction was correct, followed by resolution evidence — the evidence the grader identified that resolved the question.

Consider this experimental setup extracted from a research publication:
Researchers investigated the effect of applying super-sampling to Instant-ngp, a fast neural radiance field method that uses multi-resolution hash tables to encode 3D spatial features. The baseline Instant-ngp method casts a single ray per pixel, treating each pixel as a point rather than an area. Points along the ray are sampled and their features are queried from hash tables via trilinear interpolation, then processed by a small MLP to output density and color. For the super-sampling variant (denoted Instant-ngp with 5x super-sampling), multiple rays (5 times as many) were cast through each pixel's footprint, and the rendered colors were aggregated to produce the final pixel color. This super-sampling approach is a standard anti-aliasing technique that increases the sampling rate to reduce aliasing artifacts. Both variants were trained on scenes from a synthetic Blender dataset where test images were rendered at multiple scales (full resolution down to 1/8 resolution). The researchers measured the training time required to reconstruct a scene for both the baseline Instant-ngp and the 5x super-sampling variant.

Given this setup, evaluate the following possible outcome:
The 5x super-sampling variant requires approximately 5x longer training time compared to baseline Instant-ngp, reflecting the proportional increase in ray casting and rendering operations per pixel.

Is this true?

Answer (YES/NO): NO